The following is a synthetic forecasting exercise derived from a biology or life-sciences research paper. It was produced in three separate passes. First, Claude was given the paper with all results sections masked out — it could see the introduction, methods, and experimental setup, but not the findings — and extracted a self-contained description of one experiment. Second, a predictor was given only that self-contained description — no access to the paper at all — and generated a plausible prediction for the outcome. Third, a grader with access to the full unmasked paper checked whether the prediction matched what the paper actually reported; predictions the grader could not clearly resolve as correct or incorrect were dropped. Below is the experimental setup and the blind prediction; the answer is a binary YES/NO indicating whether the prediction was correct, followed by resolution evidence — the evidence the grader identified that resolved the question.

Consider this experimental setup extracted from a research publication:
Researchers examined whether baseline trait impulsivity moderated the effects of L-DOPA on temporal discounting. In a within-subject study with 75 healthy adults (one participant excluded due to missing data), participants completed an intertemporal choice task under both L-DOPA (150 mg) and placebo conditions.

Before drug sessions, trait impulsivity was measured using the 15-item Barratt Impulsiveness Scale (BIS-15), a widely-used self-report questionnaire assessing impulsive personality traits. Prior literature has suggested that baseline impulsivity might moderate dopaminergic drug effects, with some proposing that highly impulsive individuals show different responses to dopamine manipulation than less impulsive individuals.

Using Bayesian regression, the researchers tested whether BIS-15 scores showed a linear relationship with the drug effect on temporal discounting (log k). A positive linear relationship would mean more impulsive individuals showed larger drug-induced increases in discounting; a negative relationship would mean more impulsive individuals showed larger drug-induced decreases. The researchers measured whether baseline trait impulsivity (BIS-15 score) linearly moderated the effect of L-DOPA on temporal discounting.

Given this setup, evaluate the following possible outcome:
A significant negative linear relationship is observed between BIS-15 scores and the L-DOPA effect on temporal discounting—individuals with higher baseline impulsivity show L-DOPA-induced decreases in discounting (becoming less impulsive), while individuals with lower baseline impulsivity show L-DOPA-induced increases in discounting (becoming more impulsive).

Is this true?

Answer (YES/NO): NO